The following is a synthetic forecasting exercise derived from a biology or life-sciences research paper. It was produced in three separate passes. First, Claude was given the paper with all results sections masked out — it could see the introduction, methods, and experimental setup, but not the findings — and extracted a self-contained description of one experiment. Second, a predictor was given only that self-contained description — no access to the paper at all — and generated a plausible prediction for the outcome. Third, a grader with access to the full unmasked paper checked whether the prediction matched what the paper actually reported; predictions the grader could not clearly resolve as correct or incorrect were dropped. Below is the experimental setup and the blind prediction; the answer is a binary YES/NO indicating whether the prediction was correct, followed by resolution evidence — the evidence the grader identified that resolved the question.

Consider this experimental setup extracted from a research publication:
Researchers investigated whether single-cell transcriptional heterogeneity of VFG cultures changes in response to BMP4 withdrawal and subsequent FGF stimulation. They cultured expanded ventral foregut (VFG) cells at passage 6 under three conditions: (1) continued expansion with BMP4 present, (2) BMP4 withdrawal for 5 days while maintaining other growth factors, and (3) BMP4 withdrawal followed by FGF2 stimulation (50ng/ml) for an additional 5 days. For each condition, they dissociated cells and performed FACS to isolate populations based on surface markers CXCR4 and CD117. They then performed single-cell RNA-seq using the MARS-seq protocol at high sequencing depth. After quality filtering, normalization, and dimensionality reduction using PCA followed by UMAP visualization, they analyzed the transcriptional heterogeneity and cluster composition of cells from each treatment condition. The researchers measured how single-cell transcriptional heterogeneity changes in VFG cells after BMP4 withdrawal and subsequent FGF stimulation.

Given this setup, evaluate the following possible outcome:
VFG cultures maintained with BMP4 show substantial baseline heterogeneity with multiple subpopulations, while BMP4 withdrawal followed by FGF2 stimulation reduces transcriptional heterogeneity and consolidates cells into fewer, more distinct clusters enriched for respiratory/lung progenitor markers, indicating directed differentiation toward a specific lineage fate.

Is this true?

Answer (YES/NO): NO